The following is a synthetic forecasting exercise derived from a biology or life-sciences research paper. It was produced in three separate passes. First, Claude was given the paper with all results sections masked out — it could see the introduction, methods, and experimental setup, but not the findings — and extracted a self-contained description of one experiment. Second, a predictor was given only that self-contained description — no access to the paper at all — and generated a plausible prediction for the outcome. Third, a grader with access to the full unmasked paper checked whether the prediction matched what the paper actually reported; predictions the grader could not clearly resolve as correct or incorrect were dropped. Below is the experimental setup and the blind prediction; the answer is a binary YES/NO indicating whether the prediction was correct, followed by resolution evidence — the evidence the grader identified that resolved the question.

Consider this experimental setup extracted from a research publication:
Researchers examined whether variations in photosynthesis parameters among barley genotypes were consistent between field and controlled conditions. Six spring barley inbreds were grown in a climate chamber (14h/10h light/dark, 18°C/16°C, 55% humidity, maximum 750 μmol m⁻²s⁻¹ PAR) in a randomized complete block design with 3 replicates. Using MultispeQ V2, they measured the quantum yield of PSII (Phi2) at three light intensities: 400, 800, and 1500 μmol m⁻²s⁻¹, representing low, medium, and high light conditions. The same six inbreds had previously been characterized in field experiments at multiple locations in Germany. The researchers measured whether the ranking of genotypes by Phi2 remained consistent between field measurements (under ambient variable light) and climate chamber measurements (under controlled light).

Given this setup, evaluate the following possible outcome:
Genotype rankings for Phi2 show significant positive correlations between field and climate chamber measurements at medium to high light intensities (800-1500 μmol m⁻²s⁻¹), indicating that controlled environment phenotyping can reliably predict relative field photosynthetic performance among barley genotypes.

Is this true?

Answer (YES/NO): NO